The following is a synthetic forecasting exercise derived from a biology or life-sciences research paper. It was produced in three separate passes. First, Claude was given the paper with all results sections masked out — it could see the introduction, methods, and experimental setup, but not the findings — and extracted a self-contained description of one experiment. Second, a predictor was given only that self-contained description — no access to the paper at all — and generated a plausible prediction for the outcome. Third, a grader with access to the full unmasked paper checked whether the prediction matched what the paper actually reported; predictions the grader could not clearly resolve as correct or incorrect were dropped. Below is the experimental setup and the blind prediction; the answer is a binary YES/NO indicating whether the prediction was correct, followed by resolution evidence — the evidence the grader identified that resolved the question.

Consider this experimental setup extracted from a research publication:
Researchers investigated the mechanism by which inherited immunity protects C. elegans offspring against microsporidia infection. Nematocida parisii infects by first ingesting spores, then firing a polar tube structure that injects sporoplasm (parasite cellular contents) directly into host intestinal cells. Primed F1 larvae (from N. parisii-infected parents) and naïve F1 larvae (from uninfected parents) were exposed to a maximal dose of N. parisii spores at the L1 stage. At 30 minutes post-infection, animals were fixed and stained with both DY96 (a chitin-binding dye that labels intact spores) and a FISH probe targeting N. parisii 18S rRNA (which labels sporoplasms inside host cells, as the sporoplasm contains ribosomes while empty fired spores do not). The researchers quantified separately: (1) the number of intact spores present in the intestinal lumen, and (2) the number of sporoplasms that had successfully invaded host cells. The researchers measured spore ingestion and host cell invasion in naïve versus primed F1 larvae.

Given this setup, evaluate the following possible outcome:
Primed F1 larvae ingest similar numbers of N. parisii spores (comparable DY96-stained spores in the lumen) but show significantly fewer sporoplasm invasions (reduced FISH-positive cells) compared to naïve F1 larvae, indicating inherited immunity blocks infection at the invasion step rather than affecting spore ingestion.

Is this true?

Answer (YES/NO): NO